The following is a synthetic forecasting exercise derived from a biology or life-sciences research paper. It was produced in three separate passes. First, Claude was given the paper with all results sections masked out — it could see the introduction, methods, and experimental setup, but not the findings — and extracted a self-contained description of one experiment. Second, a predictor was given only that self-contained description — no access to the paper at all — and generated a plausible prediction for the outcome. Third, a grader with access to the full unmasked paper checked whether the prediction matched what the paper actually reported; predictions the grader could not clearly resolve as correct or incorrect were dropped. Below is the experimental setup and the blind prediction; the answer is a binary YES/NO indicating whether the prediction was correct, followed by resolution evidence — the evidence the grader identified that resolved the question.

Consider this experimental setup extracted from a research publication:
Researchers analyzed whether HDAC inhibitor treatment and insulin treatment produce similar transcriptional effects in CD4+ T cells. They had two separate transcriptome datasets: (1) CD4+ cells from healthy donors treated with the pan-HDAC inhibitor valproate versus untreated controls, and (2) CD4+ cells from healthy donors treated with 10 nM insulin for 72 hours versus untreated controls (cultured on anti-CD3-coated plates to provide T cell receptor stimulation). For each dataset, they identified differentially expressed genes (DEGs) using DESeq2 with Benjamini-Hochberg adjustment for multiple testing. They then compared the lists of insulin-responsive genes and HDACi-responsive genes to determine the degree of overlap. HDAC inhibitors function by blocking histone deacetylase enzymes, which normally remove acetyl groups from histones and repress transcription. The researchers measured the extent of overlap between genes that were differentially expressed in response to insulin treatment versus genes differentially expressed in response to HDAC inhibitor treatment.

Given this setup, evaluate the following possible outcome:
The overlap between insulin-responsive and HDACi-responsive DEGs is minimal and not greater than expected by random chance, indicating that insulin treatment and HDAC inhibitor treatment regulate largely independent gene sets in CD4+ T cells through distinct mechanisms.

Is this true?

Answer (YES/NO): NO